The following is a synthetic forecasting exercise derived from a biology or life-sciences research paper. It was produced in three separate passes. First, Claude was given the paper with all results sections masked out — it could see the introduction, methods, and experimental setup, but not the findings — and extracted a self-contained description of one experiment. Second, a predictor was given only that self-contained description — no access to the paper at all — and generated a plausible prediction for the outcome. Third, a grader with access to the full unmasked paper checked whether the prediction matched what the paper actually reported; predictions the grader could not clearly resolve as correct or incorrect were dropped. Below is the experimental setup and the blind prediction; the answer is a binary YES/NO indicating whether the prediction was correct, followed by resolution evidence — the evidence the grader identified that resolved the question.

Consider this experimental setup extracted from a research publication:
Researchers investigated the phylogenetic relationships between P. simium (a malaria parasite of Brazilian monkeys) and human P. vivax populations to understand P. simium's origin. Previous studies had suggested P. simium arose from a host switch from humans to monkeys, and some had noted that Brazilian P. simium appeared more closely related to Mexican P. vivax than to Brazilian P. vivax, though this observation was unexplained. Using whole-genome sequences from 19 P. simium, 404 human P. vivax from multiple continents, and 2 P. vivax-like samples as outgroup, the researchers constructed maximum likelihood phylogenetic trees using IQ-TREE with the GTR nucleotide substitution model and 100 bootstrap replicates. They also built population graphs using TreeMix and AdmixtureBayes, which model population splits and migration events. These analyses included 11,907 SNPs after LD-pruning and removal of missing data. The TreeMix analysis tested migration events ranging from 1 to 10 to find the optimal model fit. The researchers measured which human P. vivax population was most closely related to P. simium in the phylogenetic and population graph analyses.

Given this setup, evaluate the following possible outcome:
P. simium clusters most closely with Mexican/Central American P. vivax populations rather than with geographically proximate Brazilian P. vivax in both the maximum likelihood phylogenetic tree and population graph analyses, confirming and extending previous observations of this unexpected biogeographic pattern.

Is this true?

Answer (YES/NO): YES